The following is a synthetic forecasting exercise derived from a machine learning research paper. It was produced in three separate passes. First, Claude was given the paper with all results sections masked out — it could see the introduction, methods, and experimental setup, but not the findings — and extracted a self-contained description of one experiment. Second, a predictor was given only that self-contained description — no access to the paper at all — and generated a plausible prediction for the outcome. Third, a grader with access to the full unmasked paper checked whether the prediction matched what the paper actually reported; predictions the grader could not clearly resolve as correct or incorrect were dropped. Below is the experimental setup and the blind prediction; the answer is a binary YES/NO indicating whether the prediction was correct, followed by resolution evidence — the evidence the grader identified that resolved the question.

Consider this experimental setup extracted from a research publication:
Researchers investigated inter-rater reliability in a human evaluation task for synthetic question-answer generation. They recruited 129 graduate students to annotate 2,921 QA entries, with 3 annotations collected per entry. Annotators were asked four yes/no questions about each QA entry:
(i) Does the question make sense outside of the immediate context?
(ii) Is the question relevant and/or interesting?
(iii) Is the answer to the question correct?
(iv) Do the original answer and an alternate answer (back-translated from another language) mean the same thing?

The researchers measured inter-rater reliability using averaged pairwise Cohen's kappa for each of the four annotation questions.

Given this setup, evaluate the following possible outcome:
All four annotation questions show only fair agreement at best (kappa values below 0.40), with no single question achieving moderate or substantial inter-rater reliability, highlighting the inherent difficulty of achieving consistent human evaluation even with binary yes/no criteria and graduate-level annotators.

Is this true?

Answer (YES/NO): NO